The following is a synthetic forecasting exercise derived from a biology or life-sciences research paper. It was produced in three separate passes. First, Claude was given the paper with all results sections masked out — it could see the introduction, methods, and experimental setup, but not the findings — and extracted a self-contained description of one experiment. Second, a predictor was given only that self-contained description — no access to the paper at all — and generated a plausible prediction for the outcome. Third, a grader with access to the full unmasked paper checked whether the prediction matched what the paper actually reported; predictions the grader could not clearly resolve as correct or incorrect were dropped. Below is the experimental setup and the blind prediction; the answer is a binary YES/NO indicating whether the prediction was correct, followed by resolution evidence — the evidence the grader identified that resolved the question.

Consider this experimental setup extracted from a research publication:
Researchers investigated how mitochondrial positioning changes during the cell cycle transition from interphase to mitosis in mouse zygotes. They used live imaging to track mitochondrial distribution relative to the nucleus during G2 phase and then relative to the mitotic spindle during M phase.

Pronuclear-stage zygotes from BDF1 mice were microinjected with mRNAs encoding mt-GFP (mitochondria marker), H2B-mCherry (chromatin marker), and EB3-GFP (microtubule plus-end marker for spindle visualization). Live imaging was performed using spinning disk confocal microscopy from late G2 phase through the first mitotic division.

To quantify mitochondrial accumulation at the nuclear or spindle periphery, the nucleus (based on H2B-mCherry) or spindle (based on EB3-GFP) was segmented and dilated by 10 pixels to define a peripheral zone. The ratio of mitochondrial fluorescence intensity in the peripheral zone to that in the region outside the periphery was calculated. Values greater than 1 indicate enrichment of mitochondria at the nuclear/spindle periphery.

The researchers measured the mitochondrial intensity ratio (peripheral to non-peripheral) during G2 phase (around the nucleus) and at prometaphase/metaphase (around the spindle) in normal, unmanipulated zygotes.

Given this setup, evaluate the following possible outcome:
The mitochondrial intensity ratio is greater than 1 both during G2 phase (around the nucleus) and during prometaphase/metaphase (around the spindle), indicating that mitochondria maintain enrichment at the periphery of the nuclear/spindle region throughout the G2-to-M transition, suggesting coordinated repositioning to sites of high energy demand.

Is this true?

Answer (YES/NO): YES